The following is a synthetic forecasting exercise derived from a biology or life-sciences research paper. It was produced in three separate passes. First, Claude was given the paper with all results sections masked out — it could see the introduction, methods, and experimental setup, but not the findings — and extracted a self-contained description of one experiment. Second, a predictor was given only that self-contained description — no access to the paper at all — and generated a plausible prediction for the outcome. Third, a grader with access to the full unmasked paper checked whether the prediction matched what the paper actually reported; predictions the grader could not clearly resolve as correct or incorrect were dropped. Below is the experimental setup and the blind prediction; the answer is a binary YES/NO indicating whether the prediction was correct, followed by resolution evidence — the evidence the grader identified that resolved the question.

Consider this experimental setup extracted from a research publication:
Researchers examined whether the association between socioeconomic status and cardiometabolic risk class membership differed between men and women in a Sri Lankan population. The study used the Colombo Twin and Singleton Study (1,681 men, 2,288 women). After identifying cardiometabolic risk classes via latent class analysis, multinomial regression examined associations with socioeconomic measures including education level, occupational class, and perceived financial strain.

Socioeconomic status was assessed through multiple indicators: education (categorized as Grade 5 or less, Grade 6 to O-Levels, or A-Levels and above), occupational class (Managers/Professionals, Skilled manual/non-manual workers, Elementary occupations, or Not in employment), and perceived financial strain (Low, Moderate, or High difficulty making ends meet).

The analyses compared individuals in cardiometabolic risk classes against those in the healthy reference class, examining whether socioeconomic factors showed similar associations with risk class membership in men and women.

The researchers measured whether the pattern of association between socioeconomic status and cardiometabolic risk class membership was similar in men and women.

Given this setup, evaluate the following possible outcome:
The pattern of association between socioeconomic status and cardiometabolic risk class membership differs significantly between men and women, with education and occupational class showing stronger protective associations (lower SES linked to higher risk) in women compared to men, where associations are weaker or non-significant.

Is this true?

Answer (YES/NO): NO